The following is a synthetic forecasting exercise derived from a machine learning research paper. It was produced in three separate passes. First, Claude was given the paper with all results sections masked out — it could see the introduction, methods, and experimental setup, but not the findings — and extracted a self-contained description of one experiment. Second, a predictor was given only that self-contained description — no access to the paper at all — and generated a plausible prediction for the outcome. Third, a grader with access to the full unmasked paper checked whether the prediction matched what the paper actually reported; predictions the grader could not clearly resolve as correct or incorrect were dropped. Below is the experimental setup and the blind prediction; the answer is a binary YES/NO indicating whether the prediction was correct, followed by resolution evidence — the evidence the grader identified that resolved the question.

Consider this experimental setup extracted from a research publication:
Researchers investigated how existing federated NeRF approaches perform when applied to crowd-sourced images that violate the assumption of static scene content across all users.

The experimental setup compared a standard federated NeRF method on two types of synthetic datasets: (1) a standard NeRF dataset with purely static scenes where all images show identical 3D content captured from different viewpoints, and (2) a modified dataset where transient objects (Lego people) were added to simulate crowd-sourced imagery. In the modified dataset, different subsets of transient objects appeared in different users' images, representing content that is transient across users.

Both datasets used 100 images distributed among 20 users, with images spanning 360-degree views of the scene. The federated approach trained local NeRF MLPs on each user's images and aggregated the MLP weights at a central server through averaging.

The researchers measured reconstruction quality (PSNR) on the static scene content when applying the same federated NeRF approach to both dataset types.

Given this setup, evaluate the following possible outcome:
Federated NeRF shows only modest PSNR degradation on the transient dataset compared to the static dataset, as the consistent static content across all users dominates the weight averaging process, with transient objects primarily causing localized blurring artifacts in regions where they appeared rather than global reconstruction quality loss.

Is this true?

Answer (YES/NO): NO